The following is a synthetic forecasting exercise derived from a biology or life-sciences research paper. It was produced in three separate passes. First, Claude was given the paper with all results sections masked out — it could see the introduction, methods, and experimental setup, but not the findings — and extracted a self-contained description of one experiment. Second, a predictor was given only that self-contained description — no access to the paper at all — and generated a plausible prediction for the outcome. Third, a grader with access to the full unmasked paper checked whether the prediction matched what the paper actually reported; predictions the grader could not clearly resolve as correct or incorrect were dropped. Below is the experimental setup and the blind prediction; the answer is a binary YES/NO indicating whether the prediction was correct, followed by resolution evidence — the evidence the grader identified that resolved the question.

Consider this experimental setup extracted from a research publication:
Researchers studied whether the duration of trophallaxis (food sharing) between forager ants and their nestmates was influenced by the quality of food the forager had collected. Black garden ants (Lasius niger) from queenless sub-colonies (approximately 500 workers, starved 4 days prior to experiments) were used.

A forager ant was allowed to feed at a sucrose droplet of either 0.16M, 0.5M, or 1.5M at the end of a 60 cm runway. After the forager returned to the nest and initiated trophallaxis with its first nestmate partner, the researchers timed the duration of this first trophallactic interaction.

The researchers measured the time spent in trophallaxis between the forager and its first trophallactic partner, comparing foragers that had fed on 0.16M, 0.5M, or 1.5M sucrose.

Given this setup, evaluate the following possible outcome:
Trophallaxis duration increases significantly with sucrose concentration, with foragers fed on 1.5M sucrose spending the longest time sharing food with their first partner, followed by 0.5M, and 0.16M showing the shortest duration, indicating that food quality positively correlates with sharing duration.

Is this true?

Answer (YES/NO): YES